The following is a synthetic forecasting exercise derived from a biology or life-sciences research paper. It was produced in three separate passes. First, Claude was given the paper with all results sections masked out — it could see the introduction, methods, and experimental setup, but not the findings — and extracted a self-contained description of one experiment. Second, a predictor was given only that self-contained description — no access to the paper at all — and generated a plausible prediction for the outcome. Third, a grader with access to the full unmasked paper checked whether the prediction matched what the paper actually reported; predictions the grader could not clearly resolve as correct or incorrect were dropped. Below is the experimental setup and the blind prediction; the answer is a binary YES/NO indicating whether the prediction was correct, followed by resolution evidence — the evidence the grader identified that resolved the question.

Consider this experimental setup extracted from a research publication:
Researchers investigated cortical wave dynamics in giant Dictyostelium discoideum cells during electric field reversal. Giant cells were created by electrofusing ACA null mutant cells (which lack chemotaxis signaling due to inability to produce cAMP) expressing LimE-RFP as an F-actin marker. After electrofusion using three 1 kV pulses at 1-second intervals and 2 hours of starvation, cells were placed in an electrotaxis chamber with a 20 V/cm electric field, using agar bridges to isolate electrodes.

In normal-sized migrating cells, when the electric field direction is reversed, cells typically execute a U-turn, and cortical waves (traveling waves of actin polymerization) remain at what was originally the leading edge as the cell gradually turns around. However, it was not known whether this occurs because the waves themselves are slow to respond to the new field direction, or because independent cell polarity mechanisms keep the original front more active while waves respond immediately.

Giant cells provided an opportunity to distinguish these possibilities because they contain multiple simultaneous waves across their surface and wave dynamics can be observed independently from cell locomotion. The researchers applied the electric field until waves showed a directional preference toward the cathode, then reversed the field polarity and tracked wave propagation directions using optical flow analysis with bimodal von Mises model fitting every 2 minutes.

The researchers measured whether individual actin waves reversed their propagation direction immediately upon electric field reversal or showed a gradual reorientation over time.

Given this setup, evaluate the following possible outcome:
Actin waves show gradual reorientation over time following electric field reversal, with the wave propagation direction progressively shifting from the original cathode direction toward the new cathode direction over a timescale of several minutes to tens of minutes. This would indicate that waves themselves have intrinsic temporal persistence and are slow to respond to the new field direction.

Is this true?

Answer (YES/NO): NO